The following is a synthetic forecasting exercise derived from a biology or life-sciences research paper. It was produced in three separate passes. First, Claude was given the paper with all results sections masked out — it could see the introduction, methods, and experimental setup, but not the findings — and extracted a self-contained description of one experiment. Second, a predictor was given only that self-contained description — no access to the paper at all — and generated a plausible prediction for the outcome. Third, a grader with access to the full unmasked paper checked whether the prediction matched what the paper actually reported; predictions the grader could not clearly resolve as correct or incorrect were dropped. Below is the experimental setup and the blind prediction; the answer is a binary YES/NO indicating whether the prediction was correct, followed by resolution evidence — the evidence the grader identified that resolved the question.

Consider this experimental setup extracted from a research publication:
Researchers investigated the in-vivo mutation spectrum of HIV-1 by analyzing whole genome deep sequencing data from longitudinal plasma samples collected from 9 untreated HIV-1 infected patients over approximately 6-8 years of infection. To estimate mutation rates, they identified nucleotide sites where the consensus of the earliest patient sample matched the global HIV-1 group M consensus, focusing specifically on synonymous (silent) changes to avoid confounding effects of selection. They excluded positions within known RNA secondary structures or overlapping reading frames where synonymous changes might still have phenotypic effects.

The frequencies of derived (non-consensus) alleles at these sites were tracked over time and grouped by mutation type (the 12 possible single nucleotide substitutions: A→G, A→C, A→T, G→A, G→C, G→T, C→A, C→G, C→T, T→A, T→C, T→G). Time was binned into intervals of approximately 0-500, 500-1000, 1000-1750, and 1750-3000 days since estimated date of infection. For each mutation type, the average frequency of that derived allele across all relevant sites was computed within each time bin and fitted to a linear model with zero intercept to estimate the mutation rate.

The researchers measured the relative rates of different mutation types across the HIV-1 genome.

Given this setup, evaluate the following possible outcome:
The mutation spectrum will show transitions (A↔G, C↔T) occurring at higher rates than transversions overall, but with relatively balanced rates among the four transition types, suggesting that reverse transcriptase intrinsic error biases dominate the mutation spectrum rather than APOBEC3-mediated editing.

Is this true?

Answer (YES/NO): NO